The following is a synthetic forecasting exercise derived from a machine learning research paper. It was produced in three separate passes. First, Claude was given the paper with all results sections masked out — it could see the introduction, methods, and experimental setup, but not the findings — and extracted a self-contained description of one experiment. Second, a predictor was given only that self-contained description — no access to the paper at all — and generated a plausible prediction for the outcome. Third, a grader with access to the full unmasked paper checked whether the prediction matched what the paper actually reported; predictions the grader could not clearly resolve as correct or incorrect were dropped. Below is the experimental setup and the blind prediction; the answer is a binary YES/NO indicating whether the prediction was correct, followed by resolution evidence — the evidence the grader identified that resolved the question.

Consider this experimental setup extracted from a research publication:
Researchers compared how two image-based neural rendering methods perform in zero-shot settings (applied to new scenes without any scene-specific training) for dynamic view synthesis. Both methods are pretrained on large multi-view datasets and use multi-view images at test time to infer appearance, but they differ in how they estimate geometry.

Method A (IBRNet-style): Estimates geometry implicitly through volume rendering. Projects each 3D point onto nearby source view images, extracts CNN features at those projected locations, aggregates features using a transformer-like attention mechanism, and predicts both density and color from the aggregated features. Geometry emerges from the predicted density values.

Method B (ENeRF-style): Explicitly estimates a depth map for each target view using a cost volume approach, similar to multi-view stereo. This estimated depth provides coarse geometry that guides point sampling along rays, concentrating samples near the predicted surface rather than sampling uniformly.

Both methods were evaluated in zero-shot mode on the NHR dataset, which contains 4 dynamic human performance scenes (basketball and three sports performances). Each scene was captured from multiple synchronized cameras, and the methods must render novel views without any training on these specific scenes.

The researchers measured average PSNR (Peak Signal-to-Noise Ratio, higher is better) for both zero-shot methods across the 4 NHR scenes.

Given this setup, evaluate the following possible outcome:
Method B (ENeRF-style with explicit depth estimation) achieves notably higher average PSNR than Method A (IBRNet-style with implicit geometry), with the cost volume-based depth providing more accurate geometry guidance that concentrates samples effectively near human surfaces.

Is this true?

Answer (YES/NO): NO